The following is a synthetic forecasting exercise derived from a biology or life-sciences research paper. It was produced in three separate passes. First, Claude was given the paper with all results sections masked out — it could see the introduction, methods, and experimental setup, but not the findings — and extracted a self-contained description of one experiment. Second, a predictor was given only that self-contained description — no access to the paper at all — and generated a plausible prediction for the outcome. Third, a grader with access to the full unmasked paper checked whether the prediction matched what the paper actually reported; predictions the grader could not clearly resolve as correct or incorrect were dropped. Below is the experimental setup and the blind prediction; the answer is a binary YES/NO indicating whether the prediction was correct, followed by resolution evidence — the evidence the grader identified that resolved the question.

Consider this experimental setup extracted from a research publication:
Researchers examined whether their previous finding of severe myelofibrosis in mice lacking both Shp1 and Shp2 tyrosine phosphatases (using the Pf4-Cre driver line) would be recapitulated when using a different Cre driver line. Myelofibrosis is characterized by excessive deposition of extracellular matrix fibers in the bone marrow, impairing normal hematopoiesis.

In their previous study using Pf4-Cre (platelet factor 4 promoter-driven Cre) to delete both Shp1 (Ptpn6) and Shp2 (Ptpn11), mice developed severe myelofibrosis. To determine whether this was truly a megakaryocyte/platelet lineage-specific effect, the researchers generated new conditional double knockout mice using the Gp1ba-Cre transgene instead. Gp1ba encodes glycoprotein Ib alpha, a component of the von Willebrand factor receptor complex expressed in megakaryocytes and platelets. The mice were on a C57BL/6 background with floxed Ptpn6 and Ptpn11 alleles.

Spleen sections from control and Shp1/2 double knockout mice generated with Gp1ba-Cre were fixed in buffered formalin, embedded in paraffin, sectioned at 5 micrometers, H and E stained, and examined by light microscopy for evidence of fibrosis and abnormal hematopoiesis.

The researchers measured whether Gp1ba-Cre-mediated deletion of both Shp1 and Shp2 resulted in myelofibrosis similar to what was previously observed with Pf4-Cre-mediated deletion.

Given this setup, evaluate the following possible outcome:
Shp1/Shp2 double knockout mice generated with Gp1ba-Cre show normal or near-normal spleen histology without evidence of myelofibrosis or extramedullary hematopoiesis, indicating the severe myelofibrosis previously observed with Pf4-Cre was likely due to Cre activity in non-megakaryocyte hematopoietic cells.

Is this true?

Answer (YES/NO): NO